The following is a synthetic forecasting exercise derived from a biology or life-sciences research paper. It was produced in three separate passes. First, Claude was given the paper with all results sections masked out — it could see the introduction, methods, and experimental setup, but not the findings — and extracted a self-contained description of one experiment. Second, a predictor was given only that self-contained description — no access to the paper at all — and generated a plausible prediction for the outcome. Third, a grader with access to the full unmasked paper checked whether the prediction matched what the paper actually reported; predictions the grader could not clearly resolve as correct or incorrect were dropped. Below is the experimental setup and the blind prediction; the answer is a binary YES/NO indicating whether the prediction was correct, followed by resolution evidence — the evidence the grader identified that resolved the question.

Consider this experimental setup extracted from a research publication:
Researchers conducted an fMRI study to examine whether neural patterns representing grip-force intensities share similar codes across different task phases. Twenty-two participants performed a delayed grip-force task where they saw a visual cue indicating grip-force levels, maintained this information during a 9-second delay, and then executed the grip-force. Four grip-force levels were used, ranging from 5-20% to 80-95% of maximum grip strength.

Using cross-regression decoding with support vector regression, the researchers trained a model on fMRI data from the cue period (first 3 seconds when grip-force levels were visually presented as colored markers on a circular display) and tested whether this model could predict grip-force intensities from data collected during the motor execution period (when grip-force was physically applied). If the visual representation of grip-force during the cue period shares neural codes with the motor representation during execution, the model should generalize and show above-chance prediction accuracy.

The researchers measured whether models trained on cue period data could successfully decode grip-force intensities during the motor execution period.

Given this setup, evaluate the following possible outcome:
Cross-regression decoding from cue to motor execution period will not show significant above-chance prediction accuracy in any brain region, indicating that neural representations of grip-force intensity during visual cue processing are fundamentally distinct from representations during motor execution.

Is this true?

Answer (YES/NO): YES